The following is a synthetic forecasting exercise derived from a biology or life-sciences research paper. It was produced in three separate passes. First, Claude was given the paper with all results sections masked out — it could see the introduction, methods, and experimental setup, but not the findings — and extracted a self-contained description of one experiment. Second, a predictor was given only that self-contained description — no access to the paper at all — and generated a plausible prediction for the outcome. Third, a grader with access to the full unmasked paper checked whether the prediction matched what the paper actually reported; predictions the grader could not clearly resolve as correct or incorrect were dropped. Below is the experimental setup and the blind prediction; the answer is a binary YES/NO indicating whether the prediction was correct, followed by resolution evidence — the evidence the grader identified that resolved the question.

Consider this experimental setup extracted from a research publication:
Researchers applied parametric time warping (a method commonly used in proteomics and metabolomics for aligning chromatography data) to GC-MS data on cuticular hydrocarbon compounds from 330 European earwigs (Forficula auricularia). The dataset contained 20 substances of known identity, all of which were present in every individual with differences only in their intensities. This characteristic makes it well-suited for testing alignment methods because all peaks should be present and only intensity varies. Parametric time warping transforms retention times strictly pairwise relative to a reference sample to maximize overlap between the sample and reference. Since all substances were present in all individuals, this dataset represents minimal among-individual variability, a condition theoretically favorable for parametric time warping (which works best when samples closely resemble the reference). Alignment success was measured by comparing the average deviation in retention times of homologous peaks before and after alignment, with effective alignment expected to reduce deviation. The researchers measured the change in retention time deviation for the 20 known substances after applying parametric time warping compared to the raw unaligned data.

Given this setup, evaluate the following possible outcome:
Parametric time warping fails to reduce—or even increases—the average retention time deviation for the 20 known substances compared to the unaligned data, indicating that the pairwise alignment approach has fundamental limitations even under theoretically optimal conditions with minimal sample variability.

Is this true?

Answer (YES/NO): YES